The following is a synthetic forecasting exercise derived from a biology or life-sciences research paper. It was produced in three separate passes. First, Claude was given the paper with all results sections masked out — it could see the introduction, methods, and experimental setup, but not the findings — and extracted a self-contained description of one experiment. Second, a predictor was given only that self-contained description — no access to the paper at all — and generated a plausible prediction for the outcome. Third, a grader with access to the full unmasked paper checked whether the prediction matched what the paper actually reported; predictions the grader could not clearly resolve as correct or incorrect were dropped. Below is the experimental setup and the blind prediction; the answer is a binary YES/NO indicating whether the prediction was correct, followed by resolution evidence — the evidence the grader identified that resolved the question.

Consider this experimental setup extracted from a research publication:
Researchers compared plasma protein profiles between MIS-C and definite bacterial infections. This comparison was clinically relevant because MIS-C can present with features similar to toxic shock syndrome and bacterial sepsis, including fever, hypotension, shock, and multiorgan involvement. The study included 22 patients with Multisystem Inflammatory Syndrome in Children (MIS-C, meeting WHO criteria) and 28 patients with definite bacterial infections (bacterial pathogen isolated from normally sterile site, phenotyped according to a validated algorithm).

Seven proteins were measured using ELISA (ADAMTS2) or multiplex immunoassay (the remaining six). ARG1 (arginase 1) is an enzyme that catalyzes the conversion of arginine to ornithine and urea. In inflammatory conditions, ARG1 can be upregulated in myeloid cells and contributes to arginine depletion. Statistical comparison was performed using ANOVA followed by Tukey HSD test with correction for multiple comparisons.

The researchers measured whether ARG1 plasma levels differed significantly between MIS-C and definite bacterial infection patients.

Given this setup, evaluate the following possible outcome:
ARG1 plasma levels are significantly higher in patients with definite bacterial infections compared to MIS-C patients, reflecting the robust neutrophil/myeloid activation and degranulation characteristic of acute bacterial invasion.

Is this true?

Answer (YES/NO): NO